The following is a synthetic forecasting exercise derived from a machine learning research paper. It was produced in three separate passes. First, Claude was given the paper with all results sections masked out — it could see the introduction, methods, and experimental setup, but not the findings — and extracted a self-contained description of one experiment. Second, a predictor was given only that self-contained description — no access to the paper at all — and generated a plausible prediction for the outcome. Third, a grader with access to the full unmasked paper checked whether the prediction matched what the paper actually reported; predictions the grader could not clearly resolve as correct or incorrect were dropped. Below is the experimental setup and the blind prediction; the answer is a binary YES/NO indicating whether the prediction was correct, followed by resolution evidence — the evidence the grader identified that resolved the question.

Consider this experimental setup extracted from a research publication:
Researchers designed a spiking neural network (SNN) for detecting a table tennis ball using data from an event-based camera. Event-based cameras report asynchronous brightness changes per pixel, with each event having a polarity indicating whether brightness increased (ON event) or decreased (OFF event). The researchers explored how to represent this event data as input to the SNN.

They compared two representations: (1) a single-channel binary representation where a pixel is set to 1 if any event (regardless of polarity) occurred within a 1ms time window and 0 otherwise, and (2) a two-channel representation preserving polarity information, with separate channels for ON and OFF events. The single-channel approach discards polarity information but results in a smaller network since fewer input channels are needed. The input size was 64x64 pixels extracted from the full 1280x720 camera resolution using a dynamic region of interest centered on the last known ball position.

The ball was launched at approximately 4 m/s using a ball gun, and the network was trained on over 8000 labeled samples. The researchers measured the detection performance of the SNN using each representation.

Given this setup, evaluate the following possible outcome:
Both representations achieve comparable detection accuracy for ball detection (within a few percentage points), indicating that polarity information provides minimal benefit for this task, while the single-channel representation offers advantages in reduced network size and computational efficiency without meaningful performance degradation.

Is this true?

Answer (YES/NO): NO